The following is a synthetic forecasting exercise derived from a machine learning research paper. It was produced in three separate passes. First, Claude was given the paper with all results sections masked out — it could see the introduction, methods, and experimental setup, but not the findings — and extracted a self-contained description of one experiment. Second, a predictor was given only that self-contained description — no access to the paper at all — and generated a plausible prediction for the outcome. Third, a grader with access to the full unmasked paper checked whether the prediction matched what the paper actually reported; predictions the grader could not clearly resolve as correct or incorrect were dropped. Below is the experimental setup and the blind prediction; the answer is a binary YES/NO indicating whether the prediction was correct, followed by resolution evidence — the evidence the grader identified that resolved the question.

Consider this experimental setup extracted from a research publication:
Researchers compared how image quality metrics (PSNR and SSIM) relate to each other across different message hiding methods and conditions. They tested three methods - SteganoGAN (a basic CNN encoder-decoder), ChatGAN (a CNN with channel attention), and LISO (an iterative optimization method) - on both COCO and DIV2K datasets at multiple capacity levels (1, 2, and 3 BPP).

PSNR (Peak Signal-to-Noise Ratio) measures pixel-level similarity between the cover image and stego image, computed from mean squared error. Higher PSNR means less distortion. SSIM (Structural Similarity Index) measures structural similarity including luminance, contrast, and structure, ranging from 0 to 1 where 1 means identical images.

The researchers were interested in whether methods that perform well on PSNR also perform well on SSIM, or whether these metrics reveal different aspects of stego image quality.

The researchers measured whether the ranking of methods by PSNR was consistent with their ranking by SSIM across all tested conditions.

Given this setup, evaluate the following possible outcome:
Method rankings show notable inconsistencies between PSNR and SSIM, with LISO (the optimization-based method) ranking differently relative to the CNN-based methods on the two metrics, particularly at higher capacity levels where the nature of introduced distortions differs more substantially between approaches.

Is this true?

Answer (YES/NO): NO